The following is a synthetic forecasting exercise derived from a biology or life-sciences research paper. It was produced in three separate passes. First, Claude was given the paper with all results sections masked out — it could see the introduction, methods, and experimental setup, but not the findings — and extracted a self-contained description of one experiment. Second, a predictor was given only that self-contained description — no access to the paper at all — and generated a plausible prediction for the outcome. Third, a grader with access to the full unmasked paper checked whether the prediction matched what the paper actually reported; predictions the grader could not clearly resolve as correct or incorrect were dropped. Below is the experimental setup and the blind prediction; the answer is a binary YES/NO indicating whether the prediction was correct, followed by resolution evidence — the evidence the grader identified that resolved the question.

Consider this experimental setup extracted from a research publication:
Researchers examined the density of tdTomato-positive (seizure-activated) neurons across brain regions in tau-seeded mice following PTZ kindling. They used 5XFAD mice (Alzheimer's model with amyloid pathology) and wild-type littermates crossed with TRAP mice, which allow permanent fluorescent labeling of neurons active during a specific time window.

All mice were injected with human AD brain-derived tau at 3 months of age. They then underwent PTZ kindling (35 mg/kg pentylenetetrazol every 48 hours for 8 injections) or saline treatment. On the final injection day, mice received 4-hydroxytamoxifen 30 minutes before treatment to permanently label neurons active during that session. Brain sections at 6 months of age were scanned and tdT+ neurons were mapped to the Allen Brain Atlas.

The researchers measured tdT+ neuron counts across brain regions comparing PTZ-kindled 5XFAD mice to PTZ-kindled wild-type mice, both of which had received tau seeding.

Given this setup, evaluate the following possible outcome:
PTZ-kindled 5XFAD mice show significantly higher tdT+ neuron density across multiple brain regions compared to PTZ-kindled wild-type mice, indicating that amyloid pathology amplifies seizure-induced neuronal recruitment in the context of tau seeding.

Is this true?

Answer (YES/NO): YES